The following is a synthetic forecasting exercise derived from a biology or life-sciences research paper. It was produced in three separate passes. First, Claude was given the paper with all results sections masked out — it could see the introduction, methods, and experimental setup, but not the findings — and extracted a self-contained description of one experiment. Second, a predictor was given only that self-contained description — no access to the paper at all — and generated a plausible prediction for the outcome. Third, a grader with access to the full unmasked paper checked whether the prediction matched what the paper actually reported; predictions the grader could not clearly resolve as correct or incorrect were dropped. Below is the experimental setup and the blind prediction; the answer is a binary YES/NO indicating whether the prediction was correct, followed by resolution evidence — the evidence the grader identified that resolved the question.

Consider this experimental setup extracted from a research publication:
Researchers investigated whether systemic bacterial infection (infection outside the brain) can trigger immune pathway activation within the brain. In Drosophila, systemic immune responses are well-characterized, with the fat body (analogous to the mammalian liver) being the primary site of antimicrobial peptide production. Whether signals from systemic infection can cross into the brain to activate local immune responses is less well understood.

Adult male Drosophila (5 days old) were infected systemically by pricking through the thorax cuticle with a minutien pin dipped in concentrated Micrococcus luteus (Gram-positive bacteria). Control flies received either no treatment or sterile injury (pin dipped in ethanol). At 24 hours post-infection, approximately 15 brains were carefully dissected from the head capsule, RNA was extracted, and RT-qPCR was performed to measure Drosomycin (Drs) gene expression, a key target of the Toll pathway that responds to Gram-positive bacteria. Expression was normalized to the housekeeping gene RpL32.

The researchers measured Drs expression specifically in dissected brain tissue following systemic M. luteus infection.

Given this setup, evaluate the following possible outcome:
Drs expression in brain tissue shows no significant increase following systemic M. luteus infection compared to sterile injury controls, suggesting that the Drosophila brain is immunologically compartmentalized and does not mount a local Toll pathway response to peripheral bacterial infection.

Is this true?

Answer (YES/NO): NO